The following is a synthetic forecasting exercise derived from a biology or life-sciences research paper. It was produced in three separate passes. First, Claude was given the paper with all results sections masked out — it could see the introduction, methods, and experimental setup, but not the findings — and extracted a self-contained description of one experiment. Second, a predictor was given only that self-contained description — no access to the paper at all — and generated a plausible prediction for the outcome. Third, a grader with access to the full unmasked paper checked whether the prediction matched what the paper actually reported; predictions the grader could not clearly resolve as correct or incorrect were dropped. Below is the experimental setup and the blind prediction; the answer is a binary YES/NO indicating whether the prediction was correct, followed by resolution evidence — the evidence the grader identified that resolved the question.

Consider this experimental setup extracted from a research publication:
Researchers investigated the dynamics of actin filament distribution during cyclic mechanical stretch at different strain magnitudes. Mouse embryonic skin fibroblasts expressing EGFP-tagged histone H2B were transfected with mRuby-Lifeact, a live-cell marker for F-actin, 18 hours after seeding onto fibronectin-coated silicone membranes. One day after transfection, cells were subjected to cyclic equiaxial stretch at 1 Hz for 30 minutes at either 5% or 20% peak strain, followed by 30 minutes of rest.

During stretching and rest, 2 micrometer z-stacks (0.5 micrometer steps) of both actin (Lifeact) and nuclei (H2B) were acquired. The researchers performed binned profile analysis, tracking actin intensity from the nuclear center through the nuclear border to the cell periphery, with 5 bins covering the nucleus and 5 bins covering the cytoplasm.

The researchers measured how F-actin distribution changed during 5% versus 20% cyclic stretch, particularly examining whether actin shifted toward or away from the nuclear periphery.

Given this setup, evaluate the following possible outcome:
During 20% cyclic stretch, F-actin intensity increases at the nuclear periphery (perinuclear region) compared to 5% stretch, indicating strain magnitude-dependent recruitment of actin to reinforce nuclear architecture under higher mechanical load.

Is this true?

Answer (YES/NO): YES